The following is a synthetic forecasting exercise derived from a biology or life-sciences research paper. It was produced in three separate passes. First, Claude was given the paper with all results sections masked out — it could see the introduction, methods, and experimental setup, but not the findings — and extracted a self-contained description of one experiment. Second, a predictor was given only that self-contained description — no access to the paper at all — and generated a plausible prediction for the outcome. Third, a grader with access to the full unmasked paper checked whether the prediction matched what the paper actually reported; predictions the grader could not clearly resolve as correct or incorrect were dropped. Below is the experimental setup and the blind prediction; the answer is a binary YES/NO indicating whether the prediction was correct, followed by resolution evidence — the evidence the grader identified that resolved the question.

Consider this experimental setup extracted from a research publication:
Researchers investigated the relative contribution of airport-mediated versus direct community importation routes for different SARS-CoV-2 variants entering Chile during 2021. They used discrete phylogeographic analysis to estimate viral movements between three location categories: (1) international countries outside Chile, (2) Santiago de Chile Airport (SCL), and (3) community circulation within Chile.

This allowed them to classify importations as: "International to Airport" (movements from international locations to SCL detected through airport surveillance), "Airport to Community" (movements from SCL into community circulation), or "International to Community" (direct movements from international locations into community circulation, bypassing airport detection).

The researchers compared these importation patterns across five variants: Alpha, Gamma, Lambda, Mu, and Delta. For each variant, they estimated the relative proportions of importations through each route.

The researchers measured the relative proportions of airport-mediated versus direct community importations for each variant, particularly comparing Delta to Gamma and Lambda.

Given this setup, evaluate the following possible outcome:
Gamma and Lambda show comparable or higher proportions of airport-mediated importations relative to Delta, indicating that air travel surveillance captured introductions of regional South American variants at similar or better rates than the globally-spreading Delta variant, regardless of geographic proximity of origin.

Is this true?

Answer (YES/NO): NO